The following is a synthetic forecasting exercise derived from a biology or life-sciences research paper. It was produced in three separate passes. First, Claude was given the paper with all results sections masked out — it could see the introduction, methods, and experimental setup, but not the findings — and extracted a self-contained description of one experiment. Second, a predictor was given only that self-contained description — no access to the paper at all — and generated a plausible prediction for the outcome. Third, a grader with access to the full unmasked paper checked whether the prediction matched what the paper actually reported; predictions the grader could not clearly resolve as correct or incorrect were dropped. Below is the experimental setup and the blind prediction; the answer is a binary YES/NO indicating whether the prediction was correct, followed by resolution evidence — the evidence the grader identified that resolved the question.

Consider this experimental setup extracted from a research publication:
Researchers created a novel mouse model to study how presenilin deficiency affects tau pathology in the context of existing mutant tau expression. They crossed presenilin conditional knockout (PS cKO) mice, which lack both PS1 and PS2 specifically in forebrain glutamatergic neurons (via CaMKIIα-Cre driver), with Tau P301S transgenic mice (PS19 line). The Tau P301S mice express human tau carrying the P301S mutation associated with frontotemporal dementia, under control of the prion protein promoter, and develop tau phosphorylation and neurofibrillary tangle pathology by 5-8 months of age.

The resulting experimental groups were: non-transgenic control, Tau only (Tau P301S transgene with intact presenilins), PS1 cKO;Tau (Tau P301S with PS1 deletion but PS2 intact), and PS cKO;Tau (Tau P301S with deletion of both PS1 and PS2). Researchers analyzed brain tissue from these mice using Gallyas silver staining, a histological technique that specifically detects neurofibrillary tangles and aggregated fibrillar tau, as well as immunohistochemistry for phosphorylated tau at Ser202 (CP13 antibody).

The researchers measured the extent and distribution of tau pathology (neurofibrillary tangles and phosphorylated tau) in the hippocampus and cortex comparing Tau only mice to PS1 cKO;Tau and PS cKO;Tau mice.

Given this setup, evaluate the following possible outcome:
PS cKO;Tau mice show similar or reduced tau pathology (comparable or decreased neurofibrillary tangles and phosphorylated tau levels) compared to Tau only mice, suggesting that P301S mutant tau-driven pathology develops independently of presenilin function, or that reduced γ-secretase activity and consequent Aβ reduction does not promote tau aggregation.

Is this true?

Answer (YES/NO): NO